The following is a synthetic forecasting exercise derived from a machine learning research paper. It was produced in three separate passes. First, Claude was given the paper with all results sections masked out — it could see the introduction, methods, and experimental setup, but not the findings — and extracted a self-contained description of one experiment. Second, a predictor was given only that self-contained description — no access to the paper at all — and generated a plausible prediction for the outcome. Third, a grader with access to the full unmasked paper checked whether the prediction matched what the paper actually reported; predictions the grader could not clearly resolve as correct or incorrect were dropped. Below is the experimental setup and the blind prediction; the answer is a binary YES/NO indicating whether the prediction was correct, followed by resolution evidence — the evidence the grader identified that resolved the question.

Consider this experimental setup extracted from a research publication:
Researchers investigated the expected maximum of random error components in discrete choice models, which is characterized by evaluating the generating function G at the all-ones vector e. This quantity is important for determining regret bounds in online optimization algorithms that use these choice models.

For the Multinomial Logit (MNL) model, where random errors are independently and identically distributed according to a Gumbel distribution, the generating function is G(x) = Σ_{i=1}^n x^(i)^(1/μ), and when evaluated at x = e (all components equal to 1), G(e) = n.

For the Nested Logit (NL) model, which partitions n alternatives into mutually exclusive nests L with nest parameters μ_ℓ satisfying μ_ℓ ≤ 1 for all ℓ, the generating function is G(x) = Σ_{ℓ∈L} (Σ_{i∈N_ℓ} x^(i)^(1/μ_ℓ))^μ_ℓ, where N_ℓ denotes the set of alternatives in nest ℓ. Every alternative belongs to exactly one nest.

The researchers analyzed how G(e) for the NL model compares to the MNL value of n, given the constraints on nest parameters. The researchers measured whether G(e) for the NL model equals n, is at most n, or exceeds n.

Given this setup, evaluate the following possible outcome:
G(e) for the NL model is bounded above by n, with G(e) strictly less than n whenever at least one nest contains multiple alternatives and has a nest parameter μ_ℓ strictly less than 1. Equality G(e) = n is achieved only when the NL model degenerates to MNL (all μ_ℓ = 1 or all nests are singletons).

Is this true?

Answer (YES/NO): YES